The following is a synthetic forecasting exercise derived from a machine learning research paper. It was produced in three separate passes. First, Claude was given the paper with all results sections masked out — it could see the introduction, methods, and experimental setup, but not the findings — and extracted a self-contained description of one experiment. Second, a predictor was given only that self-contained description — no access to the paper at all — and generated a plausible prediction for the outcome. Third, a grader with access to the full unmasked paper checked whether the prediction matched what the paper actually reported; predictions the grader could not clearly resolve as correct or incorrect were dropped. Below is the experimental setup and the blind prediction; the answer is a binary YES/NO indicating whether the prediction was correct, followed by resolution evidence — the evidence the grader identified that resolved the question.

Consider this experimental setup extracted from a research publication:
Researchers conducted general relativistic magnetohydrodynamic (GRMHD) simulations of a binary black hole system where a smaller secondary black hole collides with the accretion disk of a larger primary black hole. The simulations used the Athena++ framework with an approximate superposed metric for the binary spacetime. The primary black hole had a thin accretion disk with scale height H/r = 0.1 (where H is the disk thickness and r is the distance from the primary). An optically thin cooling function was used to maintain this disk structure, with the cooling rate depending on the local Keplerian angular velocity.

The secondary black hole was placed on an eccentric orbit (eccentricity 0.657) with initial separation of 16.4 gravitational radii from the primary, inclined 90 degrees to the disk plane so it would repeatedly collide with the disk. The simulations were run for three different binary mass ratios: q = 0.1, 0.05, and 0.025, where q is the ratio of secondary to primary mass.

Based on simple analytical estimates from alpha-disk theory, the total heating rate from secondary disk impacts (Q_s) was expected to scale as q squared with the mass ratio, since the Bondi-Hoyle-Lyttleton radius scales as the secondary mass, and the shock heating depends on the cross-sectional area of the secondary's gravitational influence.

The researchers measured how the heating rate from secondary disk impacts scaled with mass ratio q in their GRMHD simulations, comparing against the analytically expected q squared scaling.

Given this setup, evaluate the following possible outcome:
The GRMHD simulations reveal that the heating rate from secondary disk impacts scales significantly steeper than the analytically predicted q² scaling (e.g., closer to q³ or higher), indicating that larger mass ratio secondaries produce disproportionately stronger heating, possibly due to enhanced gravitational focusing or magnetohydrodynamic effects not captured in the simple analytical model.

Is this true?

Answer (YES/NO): NO